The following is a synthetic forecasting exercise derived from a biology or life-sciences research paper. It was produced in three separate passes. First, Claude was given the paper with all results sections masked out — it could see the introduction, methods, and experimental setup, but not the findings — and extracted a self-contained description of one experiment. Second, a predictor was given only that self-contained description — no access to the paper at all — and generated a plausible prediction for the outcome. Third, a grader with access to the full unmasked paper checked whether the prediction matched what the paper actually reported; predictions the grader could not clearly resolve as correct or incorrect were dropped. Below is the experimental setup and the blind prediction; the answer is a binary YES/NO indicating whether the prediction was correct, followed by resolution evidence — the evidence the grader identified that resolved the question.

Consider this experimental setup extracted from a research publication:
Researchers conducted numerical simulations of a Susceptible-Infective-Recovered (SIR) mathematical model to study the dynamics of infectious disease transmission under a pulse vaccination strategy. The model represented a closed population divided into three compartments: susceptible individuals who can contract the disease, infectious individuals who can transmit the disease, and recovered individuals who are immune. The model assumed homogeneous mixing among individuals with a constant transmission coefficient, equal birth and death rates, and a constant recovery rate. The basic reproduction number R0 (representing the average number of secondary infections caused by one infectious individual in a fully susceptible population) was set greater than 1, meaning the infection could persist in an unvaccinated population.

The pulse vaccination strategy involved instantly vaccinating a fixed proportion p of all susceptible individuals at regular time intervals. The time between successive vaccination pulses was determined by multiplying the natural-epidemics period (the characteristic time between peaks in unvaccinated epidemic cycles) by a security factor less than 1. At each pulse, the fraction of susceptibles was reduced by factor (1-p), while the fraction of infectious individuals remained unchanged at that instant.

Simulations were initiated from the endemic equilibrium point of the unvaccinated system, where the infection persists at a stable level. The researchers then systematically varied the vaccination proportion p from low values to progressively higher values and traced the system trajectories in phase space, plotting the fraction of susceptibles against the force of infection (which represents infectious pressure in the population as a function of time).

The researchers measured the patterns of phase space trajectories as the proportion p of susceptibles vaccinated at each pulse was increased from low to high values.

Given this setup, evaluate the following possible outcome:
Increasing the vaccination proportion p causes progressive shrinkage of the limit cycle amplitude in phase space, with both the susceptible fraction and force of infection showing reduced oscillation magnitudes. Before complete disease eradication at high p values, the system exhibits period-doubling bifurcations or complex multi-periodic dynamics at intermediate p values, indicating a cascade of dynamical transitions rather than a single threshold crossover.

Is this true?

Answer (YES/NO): NO